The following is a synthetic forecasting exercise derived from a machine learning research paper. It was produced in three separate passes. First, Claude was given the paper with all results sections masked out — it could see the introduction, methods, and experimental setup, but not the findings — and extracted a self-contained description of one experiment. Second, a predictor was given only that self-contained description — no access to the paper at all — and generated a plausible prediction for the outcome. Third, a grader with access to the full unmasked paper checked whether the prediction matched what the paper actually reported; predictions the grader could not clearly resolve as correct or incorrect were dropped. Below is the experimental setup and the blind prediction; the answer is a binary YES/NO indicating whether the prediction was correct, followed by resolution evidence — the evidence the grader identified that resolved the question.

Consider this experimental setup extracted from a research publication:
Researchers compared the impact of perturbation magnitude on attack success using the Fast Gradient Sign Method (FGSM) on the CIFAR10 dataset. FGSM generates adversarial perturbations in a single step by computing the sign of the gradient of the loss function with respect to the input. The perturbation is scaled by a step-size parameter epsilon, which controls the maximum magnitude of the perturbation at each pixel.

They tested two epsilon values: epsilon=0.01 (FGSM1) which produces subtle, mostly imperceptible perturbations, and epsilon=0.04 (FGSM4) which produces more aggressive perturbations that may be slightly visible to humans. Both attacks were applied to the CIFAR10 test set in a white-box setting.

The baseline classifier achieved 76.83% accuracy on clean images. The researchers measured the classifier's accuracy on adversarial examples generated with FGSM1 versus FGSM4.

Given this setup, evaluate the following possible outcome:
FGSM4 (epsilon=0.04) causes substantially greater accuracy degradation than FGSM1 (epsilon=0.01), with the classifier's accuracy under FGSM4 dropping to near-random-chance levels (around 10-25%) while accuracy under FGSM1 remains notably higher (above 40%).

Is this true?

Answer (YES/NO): NO